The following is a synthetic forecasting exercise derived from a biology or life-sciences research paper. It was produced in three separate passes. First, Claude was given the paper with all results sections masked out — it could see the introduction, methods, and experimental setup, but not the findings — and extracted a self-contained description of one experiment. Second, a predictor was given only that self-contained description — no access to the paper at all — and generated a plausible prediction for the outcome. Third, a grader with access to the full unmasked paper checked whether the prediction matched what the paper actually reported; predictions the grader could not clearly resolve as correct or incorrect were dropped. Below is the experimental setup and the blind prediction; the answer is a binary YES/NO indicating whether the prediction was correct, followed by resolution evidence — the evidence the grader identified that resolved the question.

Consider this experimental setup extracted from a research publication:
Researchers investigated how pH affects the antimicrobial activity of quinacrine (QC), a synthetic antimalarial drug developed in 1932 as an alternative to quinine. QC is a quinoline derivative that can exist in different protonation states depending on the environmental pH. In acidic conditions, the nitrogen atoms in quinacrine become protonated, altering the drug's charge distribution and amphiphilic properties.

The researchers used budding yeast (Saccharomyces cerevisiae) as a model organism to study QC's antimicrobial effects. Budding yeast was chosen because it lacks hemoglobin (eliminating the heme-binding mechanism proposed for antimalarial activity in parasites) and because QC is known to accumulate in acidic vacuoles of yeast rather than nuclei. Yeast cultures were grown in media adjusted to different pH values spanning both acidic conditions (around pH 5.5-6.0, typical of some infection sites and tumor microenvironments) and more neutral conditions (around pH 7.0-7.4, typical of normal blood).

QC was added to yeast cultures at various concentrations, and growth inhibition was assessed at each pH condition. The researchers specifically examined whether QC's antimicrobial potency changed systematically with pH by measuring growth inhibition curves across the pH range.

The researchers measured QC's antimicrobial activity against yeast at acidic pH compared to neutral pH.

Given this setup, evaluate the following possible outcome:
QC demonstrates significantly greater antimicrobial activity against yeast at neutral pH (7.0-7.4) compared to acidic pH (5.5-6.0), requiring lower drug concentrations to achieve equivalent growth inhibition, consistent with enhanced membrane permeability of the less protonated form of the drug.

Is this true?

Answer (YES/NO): YES